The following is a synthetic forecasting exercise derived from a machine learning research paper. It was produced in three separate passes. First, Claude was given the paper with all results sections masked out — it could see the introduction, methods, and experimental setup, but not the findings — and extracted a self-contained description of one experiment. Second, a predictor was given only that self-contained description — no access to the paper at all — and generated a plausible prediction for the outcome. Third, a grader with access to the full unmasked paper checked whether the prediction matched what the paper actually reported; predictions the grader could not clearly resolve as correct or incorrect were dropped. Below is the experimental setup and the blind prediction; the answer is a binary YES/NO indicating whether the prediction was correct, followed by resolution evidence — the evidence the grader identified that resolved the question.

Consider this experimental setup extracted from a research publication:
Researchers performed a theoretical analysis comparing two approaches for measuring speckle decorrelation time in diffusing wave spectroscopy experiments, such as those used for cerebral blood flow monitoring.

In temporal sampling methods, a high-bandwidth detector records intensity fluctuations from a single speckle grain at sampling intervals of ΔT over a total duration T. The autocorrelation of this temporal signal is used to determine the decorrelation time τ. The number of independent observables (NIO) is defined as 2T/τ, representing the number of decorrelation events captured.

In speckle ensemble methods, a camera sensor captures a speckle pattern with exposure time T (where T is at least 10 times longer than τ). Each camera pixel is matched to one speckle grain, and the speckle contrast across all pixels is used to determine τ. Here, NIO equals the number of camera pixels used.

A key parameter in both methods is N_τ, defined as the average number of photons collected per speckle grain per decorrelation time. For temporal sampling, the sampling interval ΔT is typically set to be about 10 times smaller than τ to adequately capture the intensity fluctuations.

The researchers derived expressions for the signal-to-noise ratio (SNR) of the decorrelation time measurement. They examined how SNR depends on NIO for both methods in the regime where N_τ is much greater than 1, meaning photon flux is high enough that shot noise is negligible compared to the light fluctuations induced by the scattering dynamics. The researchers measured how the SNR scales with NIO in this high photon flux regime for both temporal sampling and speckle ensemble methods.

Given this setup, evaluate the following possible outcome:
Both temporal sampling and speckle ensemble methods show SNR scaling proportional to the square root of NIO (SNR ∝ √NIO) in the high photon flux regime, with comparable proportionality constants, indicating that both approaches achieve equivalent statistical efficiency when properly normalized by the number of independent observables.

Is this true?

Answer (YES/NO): YES